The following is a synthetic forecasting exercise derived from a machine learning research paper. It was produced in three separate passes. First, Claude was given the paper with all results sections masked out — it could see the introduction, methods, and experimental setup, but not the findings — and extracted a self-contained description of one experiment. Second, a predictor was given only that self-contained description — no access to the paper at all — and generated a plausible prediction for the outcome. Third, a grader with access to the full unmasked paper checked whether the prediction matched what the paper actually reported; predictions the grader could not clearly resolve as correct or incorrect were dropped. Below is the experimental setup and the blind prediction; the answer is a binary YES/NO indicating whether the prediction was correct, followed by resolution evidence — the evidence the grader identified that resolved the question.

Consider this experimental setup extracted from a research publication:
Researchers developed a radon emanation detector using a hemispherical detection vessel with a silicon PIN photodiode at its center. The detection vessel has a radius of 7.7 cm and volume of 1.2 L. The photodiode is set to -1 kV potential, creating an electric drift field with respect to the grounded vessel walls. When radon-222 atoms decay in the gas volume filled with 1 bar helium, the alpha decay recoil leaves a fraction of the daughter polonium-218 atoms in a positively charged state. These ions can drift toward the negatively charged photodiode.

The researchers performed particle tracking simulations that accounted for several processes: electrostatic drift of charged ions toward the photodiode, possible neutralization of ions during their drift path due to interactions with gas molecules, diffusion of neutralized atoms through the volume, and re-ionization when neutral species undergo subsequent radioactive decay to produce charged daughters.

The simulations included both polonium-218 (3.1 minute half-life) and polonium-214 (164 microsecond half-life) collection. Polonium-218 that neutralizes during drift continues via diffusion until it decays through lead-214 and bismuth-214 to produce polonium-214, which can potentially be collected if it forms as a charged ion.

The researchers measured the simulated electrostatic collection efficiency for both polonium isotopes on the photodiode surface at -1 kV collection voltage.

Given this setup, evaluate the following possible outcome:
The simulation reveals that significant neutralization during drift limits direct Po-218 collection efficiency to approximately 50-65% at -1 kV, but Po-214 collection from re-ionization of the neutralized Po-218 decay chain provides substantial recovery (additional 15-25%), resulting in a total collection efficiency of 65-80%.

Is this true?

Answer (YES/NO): NO